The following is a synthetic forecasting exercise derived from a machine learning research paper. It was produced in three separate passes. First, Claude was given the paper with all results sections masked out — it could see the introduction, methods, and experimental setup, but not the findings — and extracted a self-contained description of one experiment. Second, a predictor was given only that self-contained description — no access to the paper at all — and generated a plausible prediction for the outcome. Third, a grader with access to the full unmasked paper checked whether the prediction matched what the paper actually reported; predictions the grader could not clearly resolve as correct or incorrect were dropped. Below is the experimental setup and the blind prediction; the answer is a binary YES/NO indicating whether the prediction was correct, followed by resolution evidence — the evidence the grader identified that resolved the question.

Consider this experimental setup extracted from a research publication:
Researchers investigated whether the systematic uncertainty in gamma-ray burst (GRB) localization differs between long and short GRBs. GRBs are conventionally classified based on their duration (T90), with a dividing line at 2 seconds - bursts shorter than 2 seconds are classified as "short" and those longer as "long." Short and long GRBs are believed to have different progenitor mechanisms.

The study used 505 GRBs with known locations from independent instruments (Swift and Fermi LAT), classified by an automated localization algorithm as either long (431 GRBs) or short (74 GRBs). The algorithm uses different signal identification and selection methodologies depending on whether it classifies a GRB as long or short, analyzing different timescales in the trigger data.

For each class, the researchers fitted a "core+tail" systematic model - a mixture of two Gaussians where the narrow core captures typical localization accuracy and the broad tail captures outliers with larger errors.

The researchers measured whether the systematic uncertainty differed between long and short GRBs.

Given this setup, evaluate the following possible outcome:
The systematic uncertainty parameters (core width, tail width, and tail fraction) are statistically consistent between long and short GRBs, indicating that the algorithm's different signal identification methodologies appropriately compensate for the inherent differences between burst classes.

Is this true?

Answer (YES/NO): NO